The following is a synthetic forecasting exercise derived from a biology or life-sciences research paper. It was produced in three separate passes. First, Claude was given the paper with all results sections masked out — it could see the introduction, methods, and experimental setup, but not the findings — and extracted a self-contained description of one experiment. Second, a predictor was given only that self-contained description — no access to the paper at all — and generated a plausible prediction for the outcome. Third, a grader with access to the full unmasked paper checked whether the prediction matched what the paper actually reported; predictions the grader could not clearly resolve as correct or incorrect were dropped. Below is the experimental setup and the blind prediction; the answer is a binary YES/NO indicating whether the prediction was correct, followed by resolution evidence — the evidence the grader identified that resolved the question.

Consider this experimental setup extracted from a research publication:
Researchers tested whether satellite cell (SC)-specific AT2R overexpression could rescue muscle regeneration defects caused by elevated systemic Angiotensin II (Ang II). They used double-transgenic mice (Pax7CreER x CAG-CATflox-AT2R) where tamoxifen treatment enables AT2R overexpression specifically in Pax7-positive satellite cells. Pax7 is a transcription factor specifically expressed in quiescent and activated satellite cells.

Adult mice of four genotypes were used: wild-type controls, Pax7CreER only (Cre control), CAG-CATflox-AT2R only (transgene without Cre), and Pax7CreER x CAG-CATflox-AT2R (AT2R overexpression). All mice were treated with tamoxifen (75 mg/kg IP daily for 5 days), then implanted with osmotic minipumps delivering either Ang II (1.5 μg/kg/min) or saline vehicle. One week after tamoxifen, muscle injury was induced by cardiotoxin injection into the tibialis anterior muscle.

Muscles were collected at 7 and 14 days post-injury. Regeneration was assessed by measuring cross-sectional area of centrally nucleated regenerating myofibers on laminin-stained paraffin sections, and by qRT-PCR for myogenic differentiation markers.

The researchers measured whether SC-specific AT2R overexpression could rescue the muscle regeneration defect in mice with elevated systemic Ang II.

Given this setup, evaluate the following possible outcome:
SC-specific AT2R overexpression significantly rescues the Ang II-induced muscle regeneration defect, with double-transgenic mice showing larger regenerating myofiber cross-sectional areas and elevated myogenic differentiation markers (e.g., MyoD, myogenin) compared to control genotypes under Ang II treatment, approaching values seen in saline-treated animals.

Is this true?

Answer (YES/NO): YES